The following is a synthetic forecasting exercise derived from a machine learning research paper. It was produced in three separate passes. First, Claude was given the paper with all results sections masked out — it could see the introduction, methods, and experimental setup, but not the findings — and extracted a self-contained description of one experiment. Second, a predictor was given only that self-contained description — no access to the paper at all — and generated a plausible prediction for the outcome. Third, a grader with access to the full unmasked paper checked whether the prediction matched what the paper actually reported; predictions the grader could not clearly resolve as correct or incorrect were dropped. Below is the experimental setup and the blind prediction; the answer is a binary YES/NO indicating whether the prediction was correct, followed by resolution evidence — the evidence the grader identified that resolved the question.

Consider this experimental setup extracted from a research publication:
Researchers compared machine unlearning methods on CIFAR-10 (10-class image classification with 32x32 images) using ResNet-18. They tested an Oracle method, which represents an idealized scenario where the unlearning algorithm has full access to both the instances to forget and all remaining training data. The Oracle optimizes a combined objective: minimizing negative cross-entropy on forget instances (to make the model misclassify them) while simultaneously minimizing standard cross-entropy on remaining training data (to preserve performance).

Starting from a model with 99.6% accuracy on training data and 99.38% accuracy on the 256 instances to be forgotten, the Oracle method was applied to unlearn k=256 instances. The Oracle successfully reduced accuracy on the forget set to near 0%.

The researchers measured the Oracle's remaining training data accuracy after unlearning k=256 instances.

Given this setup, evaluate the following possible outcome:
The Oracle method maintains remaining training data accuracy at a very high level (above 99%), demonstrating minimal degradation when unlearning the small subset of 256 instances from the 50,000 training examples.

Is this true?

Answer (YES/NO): NO